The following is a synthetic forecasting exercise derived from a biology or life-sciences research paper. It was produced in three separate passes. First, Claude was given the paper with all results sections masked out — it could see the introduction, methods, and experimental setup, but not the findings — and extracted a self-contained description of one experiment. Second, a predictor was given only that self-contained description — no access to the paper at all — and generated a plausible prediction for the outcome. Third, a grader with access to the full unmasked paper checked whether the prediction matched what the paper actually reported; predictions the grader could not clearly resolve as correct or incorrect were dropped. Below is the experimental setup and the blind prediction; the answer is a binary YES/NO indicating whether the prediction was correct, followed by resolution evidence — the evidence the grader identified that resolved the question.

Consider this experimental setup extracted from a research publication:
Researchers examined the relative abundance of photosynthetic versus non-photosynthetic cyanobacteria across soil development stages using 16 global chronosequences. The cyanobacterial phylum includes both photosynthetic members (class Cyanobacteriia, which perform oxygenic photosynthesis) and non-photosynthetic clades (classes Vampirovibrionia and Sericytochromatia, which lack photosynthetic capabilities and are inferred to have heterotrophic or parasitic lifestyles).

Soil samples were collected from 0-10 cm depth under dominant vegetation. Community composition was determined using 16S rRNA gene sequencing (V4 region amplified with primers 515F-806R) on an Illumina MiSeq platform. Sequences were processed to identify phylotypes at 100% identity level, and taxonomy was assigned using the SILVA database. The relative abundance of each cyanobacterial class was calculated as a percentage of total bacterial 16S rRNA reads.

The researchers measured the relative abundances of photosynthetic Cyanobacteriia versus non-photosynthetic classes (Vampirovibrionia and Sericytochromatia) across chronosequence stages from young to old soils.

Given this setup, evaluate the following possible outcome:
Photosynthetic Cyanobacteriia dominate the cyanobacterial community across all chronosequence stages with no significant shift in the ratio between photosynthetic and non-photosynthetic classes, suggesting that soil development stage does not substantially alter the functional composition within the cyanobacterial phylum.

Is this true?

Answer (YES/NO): NO